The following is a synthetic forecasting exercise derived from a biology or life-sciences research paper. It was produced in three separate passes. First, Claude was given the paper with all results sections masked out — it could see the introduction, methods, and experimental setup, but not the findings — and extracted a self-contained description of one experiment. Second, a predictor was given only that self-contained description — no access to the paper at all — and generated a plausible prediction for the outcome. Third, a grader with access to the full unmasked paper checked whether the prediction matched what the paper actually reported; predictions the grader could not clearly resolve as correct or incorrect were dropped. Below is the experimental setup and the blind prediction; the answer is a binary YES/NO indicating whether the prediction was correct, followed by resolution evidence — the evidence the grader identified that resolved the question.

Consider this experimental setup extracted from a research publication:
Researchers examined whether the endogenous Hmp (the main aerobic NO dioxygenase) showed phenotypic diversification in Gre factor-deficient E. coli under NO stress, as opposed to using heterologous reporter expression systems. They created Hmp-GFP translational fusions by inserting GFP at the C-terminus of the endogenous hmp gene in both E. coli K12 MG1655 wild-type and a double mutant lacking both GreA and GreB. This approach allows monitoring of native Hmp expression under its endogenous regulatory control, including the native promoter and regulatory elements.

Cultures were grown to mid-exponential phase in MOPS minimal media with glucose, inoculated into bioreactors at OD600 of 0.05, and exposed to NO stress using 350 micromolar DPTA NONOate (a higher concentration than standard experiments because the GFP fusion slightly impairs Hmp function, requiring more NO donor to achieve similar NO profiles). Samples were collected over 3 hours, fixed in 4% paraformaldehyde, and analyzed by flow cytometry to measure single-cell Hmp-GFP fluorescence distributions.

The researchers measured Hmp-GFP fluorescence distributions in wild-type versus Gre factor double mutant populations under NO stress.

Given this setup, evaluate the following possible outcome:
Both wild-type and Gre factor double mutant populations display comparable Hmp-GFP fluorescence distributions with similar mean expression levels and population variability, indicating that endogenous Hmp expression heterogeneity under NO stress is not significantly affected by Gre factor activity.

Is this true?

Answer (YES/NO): NO